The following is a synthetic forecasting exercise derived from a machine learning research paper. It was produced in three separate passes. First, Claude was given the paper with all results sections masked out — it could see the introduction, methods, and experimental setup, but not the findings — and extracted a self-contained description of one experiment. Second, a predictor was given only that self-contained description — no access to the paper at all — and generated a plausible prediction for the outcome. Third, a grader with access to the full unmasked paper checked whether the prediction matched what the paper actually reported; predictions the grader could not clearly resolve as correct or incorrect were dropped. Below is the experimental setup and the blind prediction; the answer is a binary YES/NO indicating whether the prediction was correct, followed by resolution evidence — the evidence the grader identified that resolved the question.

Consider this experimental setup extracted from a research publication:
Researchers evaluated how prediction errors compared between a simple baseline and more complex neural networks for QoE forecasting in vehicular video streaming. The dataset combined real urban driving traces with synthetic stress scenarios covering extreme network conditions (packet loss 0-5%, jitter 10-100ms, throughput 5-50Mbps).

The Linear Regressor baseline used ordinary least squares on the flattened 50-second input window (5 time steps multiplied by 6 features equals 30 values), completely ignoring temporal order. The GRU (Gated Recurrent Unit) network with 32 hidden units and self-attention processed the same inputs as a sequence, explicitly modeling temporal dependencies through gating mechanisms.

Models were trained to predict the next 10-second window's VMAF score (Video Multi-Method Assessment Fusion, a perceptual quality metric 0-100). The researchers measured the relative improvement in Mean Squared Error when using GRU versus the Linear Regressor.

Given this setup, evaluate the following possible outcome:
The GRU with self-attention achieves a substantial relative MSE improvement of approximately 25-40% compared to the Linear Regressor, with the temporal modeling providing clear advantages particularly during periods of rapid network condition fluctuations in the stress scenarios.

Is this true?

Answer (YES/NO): NO